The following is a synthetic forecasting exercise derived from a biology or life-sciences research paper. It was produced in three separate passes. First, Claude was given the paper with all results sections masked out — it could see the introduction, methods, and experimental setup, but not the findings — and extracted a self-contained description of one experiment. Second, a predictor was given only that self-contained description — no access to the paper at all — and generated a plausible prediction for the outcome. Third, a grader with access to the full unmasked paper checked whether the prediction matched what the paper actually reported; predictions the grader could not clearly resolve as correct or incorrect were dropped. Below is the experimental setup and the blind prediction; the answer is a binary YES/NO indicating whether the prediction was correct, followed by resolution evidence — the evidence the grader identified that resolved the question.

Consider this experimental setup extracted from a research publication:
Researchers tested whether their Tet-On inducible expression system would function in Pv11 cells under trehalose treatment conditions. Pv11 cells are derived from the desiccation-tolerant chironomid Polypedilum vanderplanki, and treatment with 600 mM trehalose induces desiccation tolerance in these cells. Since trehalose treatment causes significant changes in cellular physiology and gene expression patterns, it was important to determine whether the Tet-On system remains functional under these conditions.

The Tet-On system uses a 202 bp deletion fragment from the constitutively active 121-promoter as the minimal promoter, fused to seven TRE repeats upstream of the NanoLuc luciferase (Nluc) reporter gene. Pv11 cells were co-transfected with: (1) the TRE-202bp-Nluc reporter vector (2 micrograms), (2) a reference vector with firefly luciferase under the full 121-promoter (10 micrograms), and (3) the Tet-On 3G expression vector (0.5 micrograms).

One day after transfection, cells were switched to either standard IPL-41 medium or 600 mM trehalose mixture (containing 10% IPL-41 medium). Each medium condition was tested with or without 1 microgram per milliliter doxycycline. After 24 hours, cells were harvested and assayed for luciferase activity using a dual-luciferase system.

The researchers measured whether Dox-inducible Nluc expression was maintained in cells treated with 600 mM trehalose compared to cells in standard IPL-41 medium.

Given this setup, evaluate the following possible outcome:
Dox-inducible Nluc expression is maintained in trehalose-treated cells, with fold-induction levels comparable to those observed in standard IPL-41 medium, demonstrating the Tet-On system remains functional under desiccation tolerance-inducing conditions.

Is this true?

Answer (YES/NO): YES